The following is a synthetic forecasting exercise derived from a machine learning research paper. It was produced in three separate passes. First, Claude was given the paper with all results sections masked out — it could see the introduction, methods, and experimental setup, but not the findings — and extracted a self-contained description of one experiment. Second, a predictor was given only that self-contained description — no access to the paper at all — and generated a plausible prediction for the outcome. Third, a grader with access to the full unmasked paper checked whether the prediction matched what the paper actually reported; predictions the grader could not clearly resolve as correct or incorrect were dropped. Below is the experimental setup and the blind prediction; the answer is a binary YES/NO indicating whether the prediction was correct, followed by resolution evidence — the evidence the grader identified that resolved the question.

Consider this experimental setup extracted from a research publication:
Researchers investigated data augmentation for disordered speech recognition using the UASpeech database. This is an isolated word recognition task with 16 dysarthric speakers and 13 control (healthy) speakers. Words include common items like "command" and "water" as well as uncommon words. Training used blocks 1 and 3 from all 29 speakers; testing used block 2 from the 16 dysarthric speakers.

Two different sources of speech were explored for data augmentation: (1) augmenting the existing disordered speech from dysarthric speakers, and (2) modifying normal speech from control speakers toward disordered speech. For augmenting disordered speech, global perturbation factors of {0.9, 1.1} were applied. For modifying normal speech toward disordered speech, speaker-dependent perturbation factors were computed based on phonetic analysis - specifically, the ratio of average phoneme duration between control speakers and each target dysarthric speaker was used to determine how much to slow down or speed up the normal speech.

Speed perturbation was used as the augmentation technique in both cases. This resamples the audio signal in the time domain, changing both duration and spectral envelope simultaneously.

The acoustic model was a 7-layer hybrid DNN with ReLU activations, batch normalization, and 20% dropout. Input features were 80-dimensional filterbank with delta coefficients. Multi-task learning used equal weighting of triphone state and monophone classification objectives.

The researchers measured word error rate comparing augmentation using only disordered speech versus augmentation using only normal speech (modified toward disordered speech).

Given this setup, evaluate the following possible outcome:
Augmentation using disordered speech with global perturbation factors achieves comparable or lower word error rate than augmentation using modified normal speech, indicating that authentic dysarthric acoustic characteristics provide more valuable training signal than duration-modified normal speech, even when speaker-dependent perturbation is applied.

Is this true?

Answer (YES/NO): YES